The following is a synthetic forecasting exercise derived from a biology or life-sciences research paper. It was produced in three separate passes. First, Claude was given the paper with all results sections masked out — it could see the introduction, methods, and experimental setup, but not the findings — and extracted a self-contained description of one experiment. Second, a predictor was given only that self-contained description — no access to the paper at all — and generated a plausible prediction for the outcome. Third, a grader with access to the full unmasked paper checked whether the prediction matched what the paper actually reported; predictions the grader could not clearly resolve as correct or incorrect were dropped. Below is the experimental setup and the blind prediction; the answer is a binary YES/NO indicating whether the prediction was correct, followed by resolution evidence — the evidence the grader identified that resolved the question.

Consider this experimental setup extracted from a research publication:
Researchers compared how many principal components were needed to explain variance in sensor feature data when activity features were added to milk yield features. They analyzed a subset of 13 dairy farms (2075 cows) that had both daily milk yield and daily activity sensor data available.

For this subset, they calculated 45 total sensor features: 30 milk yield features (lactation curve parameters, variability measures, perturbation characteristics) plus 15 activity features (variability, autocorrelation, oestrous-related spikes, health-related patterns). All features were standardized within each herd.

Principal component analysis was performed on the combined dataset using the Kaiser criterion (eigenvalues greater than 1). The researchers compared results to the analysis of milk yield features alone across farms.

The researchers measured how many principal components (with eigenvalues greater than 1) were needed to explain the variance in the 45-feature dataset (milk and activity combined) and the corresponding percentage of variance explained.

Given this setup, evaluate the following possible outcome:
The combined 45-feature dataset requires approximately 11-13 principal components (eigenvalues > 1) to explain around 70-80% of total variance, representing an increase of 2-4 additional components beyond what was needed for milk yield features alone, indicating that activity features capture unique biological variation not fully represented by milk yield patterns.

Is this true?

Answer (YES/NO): NO